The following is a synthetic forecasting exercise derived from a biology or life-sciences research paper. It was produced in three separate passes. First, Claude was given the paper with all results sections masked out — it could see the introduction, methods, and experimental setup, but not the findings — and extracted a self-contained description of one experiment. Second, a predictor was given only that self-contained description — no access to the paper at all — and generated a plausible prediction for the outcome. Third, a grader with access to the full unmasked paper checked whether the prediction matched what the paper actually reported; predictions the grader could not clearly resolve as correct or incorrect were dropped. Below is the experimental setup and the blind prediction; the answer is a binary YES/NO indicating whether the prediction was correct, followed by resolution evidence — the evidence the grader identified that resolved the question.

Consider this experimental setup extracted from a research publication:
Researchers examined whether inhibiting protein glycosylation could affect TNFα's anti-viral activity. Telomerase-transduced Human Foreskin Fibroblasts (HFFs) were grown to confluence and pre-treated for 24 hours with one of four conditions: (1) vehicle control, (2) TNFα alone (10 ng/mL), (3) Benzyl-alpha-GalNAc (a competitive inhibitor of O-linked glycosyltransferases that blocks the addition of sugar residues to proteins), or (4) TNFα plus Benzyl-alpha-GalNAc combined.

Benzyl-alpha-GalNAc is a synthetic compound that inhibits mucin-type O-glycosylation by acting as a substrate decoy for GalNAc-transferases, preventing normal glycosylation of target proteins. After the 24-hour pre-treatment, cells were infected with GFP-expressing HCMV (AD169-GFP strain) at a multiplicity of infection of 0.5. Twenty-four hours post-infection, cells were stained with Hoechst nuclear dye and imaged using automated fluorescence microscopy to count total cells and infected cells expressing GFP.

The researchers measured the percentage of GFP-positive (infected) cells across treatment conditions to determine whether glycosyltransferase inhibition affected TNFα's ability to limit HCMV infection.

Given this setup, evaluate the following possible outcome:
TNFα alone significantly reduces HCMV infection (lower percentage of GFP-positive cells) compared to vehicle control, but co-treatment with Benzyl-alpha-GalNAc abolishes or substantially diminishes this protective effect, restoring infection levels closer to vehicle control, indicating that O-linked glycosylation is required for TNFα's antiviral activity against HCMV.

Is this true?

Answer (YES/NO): YES